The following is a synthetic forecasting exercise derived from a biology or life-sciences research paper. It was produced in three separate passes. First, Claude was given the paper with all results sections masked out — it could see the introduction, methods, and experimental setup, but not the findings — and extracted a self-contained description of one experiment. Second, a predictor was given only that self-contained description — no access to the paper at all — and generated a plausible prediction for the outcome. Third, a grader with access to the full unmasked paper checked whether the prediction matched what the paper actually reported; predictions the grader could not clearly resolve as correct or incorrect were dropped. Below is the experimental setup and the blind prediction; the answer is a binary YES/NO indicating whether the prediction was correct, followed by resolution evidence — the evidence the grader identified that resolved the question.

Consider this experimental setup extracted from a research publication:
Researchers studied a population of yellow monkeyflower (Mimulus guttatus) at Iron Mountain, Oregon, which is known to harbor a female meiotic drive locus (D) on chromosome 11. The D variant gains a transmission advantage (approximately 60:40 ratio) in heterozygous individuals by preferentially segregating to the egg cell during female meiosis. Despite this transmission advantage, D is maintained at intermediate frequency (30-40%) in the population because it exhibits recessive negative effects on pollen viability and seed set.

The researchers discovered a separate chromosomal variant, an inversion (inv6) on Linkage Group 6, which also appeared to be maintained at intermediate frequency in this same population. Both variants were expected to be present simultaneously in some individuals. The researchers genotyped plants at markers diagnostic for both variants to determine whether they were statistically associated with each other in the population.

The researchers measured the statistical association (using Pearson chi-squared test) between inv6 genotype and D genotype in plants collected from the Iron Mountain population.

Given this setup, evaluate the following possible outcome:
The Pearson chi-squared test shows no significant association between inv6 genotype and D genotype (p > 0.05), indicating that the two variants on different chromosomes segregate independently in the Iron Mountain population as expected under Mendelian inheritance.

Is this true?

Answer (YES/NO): YES